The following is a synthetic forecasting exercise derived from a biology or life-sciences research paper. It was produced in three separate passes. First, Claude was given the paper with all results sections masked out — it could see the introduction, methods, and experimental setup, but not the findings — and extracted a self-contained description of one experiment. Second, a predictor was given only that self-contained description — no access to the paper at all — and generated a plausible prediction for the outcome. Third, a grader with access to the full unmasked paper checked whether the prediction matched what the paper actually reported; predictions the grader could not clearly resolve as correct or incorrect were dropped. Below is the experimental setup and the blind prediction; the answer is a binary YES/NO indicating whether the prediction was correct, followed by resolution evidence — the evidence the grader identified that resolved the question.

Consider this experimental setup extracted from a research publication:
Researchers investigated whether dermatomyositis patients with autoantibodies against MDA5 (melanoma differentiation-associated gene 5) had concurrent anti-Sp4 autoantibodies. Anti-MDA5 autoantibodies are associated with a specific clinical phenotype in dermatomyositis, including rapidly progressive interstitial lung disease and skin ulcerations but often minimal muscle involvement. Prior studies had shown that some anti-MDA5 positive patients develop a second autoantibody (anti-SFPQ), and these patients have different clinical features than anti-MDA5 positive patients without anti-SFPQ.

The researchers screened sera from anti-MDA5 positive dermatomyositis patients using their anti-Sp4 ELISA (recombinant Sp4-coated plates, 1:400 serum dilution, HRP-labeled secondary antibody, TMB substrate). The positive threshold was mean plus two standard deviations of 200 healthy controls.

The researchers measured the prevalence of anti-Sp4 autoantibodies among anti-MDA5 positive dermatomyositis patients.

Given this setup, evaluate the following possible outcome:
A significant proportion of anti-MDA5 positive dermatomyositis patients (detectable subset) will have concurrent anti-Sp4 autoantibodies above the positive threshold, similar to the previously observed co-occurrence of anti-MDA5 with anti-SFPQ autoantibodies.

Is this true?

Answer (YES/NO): NO